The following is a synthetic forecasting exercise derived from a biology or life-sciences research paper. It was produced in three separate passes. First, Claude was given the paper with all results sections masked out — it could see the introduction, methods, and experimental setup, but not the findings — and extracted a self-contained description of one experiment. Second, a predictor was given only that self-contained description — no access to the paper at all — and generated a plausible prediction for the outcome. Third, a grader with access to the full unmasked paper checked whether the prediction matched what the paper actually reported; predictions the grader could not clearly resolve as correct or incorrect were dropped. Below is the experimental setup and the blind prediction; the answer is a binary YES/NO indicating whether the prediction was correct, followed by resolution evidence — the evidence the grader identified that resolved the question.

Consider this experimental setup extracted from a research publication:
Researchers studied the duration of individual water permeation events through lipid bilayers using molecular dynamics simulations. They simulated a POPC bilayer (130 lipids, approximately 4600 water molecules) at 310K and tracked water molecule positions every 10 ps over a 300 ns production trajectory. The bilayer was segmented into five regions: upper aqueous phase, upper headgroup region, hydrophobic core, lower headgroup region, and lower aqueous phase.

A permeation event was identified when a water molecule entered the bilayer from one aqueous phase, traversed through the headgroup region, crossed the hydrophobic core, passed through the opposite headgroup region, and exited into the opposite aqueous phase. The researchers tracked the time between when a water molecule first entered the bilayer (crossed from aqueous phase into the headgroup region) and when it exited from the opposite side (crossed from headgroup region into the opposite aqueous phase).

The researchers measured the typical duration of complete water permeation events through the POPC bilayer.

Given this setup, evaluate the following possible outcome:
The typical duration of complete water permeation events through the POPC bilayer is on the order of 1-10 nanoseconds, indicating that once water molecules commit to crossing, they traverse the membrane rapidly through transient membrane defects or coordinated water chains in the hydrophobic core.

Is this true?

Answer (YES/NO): YES